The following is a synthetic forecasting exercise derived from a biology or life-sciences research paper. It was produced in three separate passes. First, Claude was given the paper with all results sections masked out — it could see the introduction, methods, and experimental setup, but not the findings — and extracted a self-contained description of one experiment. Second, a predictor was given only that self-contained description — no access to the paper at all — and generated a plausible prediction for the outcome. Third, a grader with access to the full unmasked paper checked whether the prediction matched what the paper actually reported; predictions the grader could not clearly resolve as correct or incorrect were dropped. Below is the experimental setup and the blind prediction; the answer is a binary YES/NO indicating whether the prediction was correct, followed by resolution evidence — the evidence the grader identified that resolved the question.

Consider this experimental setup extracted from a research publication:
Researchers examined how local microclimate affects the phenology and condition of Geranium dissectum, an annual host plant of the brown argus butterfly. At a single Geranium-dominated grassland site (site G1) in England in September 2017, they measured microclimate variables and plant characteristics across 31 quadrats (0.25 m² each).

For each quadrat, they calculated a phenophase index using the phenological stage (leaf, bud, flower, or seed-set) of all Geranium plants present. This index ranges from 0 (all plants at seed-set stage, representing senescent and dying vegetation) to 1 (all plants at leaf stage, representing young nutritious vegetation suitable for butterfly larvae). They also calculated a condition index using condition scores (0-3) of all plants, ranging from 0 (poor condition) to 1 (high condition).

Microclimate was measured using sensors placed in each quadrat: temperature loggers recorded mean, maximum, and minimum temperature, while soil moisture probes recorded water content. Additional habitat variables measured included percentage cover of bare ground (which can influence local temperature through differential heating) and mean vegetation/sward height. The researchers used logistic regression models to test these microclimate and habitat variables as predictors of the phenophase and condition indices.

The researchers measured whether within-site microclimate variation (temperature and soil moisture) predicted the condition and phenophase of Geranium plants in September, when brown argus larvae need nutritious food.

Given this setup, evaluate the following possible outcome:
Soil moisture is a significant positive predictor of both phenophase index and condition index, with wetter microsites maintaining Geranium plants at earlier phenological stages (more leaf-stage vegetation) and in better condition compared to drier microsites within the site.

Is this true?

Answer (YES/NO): YES